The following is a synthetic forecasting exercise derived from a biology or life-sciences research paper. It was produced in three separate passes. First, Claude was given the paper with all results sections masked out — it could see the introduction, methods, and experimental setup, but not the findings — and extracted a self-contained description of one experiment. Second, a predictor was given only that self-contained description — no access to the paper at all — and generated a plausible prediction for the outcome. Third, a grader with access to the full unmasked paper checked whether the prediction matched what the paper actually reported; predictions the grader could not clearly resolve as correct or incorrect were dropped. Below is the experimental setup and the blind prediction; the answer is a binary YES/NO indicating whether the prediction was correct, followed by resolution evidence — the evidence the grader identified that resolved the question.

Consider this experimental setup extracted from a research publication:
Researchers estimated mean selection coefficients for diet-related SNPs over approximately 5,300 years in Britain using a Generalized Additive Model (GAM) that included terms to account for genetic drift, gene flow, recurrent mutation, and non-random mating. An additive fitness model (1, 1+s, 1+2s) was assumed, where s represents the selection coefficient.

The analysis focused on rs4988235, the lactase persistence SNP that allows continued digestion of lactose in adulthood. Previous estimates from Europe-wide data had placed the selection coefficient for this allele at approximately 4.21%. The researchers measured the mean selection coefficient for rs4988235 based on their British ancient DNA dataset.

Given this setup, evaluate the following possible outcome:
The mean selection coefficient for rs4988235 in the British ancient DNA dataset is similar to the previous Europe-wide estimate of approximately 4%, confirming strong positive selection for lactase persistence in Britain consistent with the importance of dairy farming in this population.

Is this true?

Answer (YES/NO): NO